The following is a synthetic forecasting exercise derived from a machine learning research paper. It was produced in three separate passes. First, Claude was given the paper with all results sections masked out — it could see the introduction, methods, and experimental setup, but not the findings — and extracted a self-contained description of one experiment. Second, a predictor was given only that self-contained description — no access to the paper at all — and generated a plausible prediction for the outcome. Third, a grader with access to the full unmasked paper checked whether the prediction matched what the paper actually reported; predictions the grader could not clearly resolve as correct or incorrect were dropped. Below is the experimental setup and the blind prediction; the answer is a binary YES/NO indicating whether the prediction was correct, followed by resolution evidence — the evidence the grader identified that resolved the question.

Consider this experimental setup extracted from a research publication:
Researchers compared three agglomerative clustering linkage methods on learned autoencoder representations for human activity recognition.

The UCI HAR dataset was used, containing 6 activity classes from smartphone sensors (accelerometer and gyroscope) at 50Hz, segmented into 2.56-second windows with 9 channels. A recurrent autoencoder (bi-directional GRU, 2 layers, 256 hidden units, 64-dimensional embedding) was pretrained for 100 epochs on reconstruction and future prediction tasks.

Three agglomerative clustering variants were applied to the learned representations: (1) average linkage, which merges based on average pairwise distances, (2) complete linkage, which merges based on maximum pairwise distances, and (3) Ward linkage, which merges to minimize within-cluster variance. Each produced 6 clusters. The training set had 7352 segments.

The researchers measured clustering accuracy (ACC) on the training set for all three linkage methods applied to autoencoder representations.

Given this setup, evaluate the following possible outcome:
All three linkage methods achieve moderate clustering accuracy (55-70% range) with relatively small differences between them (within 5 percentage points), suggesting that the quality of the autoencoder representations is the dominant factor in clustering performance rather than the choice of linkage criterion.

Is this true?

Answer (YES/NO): NO